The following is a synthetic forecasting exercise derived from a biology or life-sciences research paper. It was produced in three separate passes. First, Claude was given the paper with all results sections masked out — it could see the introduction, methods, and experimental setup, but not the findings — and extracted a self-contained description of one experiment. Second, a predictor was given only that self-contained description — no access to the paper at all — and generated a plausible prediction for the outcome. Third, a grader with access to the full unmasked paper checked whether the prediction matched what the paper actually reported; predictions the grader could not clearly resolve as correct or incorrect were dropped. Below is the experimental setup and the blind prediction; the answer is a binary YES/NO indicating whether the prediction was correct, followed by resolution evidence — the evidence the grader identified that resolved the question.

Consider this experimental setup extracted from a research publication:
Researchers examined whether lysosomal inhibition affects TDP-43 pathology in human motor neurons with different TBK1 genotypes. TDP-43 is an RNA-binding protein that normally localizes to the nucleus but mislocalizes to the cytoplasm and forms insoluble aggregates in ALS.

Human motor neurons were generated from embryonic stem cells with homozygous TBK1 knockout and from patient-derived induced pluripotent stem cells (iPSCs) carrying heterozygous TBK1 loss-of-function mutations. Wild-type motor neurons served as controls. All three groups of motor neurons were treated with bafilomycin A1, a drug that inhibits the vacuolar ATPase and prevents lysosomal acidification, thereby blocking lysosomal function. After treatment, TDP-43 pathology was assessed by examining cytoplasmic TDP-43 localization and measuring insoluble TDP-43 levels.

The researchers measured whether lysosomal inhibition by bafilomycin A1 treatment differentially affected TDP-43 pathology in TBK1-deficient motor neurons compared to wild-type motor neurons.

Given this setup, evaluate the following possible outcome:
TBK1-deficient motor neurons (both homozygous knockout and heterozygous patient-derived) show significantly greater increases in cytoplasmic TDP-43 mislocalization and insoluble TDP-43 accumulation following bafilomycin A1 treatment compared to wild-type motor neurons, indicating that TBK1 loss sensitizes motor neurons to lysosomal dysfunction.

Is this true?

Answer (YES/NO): NO